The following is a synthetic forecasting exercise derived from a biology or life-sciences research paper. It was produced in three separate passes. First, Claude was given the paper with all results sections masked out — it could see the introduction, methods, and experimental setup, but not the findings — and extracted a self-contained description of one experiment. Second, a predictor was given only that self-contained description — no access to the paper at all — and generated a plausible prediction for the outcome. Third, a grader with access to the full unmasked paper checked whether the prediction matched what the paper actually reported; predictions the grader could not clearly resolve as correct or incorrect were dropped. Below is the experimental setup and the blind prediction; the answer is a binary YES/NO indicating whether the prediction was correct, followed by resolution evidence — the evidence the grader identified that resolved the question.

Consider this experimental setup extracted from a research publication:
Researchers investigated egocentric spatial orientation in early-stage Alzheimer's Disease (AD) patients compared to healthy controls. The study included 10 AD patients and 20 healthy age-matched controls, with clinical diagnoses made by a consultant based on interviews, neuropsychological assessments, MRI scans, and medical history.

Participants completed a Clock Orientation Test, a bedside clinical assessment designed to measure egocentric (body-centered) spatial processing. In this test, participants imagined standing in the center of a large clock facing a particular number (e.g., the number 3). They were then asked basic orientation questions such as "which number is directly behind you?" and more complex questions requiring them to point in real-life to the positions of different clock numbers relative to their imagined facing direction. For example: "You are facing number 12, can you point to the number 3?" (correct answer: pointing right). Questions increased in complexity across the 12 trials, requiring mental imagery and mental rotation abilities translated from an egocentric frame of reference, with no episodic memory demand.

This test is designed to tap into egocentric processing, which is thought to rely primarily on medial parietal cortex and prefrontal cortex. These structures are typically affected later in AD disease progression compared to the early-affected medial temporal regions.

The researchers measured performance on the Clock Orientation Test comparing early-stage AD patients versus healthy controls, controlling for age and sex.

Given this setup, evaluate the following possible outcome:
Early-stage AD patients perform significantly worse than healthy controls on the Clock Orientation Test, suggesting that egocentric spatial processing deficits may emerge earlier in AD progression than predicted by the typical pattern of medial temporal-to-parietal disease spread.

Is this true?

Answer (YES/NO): NO